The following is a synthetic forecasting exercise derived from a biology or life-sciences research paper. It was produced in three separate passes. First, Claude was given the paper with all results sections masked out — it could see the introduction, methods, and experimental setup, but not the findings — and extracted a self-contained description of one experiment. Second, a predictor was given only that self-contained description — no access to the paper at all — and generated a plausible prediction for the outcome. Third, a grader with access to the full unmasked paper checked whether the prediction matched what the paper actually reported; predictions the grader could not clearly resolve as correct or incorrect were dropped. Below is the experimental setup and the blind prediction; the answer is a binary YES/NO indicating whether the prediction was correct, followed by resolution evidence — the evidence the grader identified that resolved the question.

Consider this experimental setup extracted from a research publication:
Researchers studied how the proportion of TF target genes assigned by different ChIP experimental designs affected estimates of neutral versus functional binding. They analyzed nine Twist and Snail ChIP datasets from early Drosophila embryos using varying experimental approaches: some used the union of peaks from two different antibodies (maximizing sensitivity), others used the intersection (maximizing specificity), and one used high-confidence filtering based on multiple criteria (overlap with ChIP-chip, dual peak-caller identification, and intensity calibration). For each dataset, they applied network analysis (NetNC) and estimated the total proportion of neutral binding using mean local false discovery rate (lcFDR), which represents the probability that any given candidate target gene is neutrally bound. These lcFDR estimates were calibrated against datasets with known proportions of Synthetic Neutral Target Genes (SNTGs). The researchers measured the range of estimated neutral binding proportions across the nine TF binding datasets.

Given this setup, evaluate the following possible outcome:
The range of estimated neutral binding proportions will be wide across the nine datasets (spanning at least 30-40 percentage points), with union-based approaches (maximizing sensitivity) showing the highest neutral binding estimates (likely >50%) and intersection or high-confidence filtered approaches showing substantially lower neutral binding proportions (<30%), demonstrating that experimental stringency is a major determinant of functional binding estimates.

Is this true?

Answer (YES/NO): NO